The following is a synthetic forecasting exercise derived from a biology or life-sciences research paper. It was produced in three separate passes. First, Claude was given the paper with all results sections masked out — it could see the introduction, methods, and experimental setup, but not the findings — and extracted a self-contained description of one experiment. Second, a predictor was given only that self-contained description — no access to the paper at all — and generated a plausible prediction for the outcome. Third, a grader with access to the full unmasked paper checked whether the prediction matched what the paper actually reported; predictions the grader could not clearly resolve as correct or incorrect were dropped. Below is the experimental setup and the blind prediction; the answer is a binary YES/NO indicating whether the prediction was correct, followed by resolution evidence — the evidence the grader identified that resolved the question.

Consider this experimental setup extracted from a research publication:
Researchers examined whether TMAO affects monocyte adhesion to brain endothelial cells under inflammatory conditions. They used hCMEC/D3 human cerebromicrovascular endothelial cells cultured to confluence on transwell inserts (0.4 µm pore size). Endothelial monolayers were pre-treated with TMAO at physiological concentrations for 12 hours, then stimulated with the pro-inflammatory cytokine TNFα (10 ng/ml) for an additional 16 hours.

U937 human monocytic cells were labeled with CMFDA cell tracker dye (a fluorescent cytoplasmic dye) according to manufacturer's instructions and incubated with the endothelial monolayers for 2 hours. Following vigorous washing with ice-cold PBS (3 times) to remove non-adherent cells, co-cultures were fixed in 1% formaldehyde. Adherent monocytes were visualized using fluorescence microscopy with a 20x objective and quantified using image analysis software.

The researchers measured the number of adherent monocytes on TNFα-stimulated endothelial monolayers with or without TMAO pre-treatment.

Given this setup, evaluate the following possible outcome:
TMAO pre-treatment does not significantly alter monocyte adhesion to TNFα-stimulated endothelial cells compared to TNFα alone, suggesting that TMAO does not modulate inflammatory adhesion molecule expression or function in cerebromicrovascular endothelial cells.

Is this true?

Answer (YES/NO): NO